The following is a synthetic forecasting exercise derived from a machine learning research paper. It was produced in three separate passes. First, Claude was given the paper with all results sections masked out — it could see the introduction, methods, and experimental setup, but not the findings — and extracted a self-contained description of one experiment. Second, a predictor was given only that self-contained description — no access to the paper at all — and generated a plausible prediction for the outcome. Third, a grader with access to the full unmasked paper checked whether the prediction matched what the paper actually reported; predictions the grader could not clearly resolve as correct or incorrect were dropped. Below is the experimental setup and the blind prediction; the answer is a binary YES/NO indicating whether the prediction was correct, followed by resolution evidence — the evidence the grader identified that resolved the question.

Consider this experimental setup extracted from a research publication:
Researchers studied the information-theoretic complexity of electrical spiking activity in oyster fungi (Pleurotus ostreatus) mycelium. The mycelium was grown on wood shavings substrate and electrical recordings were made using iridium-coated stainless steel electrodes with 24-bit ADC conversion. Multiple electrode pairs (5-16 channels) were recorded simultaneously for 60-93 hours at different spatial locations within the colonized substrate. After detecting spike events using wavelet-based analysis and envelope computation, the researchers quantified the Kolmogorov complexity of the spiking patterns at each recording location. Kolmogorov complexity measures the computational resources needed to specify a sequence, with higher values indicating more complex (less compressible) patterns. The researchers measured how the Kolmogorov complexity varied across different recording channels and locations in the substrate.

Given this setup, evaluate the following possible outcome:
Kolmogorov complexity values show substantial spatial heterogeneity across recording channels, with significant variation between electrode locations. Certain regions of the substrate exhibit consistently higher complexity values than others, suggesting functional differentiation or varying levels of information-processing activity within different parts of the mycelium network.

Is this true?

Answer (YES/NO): YES